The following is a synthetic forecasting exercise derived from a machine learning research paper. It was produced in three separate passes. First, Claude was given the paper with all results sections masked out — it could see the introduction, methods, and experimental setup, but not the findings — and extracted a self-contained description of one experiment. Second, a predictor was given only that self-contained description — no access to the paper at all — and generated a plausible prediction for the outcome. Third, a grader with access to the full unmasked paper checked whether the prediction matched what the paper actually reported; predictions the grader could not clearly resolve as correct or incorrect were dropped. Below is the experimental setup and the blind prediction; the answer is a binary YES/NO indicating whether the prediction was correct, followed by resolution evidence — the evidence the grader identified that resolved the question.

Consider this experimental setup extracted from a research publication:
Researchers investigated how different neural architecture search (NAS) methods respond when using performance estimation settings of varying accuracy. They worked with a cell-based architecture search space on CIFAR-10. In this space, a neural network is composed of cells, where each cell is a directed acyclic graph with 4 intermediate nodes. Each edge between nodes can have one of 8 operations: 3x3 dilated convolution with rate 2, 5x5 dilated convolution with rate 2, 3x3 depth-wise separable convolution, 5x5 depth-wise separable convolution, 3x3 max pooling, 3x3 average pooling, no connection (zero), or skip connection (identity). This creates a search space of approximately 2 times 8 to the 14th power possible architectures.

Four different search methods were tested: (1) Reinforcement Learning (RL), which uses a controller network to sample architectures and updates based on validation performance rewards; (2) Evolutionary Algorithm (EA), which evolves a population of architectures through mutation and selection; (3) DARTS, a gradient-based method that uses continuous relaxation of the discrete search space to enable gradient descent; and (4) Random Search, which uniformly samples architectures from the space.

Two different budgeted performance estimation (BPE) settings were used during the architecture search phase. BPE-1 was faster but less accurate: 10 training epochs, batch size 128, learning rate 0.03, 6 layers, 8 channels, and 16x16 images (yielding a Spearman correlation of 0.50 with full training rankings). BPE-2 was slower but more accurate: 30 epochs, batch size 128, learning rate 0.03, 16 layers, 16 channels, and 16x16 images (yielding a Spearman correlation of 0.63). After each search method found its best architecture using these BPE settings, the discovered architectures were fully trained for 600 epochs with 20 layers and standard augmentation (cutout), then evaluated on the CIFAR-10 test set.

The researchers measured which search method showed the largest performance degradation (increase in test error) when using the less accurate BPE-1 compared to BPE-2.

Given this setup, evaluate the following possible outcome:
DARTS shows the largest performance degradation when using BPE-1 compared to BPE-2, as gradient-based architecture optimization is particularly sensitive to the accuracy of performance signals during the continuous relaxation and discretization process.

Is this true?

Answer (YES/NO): YES